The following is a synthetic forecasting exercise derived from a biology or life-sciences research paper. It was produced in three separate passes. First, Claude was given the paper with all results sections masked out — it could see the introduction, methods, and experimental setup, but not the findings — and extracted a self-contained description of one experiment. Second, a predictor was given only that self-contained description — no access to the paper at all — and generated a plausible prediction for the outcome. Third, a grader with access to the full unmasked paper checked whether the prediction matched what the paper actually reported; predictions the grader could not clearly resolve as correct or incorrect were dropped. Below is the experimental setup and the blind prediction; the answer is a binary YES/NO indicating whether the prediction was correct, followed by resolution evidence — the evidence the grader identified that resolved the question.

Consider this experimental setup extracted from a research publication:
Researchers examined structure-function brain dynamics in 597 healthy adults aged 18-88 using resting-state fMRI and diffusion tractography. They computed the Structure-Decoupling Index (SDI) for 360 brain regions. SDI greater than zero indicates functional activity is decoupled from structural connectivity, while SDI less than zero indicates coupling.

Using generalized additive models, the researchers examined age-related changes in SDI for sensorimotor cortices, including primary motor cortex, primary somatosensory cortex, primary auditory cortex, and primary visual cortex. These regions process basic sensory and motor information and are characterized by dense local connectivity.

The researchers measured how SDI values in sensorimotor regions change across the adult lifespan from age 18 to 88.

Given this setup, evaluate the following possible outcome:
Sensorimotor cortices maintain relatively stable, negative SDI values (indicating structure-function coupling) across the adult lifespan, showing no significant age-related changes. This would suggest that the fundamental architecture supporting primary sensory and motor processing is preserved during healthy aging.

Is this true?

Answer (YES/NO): NO